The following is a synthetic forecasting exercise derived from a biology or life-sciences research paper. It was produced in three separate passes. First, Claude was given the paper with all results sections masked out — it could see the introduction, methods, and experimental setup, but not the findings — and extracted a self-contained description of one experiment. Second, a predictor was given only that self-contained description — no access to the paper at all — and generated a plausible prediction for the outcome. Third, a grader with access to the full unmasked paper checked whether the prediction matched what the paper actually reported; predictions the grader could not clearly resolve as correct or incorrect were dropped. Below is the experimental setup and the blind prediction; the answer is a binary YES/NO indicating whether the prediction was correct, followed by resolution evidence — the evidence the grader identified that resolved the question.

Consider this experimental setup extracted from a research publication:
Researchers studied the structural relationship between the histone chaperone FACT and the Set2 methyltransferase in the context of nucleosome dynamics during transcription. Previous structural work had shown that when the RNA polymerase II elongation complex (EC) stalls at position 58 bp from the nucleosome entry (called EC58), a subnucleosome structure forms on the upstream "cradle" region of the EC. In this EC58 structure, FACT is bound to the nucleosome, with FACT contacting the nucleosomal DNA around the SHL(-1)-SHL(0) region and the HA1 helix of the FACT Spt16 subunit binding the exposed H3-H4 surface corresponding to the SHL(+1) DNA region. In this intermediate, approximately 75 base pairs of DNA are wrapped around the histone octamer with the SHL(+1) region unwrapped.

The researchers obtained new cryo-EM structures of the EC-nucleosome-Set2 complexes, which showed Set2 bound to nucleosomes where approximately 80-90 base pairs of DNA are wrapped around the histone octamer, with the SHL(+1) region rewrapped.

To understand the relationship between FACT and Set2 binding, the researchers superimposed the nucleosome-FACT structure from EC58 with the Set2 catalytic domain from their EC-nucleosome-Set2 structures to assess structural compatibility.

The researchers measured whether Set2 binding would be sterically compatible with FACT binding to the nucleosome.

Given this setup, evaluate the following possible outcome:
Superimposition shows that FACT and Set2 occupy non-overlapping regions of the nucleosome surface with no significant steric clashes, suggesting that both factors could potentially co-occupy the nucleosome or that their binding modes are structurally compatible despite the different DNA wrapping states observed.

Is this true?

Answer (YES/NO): NO